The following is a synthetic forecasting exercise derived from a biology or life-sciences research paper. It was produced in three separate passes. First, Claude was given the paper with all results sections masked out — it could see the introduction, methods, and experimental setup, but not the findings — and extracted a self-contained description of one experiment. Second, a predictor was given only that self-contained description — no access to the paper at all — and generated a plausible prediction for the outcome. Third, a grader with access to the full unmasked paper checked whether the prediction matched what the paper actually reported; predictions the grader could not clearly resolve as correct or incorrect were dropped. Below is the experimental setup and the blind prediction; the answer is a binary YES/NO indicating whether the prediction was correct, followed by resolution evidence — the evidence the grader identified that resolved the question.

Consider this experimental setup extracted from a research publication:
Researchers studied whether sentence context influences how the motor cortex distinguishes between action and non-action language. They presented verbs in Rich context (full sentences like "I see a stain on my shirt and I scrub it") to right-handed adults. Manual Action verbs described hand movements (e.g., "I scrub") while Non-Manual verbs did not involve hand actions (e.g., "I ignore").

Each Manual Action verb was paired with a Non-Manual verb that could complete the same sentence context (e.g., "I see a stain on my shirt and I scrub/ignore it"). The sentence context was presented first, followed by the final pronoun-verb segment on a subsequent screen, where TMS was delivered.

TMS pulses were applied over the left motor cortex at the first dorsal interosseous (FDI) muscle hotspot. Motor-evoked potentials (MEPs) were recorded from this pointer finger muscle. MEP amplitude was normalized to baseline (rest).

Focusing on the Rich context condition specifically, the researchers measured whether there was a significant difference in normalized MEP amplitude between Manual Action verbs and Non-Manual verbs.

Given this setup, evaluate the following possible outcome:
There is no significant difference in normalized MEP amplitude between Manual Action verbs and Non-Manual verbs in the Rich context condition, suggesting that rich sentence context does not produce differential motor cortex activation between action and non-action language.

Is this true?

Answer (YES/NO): NO